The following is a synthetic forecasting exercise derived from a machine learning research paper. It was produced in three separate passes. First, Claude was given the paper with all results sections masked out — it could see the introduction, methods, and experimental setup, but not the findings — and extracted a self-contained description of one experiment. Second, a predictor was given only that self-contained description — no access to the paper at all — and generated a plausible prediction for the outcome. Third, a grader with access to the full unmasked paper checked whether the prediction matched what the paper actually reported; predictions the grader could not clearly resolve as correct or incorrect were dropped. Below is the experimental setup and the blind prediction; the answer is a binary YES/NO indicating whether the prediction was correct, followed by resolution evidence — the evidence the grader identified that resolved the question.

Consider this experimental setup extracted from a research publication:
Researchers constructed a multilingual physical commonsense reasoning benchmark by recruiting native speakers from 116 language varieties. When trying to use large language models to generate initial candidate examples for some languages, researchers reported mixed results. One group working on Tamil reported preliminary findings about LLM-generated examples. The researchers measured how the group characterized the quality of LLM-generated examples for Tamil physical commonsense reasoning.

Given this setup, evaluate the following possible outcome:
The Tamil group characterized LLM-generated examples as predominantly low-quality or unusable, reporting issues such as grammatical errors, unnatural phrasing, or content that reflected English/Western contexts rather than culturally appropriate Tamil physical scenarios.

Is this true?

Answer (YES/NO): NO